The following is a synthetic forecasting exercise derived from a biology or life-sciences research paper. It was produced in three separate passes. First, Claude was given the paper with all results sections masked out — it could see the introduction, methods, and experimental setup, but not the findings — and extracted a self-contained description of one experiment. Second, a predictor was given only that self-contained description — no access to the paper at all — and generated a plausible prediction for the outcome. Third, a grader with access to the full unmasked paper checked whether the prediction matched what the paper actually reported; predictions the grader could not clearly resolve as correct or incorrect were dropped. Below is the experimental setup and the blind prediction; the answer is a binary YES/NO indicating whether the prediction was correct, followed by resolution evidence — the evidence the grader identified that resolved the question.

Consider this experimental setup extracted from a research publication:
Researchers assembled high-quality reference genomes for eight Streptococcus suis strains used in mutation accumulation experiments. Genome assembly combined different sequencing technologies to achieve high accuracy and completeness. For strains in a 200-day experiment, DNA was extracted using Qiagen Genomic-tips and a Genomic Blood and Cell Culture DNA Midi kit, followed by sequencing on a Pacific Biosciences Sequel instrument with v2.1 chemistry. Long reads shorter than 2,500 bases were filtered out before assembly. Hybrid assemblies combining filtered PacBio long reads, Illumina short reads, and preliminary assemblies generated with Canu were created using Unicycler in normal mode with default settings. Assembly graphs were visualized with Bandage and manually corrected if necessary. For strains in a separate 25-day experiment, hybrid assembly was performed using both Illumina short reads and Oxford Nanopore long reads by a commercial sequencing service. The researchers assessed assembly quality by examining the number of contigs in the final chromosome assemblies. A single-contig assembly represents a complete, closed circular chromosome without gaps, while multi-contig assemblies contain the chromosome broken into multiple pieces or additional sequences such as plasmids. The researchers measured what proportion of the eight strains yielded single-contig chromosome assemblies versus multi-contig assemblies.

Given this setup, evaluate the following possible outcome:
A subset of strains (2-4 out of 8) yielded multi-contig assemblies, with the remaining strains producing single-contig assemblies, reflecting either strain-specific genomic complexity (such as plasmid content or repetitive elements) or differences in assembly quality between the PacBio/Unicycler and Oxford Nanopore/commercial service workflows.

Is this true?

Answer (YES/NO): YES